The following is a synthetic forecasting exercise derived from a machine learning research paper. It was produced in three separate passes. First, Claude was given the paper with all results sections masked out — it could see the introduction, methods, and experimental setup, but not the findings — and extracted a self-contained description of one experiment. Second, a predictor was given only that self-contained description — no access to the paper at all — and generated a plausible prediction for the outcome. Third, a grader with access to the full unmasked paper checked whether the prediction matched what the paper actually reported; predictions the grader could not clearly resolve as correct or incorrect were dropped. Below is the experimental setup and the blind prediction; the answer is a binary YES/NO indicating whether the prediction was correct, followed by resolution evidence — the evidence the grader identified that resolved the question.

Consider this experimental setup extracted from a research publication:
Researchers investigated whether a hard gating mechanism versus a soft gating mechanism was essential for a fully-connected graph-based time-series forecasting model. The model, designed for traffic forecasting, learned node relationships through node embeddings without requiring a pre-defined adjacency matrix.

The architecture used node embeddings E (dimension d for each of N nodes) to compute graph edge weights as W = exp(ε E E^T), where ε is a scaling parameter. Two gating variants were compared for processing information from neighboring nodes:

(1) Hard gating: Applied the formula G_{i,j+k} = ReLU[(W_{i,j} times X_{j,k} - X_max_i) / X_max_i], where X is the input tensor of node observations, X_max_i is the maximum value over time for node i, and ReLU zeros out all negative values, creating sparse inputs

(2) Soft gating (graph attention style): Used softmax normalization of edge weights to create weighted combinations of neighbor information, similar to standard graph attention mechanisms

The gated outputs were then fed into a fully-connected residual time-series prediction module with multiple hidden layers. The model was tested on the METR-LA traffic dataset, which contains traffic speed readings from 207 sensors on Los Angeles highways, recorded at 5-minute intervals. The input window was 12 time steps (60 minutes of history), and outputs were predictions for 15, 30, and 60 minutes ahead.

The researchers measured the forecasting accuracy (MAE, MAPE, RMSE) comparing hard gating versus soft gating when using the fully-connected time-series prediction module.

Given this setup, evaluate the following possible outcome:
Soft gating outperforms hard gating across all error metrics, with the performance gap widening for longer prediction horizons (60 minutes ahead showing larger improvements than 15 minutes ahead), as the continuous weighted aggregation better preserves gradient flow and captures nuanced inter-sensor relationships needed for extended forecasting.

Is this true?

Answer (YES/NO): NO